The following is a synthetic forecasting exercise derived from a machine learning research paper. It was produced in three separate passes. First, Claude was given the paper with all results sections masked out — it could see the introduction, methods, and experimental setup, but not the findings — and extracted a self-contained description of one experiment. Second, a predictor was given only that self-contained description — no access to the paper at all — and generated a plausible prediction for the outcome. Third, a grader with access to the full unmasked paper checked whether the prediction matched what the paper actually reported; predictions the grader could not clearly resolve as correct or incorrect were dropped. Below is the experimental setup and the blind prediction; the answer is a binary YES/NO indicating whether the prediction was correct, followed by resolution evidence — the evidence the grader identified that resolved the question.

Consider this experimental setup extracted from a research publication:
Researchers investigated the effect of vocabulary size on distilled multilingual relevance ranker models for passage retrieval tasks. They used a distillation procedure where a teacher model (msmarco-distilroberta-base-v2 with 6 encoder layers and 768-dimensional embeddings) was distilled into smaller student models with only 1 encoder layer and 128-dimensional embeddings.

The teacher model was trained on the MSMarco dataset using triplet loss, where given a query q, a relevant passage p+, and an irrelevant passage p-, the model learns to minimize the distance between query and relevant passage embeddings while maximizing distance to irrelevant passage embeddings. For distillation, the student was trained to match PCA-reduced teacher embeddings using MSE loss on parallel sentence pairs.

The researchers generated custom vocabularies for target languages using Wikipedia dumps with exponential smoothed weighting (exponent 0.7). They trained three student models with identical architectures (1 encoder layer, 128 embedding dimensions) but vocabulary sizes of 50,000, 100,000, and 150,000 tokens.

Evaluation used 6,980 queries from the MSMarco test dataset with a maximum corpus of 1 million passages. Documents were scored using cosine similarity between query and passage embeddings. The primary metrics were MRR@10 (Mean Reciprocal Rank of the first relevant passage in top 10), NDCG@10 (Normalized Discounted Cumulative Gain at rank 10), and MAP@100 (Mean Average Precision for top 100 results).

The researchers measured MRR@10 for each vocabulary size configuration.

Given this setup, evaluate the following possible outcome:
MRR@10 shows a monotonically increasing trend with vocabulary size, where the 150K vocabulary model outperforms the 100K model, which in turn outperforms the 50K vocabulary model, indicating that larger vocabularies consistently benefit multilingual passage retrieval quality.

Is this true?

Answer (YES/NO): NO